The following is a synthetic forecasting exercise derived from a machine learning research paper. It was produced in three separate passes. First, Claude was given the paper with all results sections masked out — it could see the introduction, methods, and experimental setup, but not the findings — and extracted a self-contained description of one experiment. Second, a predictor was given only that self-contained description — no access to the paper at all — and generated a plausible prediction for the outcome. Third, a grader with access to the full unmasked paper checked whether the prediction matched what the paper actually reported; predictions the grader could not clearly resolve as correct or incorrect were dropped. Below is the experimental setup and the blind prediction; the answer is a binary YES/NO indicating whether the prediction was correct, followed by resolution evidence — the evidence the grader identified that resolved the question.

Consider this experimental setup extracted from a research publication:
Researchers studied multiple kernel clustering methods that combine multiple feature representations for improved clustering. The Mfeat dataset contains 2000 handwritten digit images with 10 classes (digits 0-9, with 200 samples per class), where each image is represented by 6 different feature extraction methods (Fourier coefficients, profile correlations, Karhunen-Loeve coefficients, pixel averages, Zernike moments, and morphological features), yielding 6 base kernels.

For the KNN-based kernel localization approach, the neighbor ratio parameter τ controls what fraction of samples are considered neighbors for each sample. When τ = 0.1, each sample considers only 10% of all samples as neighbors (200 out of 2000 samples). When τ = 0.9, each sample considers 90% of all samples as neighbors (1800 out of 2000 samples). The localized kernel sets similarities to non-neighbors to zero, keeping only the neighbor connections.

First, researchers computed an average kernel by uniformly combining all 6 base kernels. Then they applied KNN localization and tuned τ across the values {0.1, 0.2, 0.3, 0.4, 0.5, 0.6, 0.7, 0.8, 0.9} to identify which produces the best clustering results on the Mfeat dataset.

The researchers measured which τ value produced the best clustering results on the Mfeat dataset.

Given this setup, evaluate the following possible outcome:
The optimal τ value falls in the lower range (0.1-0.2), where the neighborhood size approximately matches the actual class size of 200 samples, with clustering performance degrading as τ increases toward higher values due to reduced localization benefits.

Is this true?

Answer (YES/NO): YES